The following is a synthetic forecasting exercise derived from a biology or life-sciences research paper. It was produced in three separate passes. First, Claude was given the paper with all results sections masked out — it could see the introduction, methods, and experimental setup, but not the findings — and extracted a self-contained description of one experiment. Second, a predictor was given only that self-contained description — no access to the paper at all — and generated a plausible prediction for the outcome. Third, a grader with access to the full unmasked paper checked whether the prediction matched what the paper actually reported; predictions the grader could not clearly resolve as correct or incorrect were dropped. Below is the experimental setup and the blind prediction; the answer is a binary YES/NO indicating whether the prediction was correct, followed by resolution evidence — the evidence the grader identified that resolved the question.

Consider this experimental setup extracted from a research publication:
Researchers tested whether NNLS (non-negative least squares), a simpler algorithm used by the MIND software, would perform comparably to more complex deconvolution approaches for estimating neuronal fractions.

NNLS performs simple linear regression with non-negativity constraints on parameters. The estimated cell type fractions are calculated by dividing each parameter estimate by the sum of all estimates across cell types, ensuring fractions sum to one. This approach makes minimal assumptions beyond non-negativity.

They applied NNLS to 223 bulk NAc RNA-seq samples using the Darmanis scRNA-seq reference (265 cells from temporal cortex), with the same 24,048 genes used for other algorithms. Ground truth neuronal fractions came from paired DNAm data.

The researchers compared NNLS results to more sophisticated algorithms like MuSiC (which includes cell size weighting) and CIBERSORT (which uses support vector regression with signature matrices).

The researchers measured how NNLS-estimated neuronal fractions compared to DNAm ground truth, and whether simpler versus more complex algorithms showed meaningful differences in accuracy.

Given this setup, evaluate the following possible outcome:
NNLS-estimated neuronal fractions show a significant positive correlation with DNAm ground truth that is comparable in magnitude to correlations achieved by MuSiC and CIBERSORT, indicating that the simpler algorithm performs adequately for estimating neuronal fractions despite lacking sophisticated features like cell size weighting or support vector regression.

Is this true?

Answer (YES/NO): NO